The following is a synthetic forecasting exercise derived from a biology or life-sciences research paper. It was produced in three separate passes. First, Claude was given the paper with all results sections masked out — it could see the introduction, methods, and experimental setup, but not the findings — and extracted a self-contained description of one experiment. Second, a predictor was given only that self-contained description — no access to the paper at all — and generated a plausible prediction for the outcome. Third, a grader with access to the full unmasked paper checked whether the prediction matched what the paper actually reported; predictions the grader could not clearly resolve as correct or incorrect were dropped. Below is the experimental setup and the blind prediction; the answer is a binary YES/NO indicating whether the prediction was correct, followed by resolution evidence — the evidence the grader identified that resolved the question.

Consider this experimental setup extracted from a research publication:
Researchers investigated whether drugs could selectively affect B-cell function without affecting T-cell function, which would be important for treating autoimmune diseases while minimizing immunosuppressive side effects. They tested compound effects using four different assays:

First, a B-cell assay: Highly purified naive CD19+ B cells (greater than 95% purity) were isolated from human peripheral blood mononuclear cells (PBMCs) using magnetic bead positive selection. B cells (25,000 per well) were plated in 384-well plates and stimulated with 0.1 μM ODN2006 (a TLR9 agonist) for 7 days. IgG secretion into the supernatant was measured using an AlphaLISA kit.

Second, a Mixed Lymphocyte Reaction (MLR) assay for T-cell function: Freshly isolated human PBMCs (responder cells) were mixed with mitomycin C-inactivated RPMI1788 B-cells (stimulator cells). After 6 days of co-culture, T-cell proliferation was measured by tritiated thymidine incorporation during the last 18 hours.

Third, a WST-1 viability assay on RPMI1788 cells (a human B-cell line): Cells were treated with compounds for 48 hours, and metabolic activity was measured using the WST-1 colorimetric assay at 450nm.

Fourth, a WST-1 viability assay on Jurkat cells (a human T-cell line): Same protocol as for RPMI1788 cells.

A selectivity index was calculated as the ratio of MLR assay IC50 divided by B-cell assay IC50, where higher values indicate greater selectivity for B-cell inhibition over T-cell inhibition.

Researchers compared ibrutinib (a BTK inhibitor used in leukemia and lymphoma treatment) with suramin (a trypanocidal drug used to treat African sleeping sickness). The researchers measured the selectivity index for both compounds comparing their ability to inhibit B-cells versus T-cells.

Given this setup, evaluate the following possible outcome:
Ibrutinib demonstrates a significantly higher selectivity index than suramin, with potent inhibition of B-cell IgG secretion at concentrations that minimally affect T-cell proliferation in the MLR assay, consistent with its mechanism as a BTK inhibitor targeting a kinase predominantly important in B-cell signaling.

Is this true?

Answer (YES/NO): YES